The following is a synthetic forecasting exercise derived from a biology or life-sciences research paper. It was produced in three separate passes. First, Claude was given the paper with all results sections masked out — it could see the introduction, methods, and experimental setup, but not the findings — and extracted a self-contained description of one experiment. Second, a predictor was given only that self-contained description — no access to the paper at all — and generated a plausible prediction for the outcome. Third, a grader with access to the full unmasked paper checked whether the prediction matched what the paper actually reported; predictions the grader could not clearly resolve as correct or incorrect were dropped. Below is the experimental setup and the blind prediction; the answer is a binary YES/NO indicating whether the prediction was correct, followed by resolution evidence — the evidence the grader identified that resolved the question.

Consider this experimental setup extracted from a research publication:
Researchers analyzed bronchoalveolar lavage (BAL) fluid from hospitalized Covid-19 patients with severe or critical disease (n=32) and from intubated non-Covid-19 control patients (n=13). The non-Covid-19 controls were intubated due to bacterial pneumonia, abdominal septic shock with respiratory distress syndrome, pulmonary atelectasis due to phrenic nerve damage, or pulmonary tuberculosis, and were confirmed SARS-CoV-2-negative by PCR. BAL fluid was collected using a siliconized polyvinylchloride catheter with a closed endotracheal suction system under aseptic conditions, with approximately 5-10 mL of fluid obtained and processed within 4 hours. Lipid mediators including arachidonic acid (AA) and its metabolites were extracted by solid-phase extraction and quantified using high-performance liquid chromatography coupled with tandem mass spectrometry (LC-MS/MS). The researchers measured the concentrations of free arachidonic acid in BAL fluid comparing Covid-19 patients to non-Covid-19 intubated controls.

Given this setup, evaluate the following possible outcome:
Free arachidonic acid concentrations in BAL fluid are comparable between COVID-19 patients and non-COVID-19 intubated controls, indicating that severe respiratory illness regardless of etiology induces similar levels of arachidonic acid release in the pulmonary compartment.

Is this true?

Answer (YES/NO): YES